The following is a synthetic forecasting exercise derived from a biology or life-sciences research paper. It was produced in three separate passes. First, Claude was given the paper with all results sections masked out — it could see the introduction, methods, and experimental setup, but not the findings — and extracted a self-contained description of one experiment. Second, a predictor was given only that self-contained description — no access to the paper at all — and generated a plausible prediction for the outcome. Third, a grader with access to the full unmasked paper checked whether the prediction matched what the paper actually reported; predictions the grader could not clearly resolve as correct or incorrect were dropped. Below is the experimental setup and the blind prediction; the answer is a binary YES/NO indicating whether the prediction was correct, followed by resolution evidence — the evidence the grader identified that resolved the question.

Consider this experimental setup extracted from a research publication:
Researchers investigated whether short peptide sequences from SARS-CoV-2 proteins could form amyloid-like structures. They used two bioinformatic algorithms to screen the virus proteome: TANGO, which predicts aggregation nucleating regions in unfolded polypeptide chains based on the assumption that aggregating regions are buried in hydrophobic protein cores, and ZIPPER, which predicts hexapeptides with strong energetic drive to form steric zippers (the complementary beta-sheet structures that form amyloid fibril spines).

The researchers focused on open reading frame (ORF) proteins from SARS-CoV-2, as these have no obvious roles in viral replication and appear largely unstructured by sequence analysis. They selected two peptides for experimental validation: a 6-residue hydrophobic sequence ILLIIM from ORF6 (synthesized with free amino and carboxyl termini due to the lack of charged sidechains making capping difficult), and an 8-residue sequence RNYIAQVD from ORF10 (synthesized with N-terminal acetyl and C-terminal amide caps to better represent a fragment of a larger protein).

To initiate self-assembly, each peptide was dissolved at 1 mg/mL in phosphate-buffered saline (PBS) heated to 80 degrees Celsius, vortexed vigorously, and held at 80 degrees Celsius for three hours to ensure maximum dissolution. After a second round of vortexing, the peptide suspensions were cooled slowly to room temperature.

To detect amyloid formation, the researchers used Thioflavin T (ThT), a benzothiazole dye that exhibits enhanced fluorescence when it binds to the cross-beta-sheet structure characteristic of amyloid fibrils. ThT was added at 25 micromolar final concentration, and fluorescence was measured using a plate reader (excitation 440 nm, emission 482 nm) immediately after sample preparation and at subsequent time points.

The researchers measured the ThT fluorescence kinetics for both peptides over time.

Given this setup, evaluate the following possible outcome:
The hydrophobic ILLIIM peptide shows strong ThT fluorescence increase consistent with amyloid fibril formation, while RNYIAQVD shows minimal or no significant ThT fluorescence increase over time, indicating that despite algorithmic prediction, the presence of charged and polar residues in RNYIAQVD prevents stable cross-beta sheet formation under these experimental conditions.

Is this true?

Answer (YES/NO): NO